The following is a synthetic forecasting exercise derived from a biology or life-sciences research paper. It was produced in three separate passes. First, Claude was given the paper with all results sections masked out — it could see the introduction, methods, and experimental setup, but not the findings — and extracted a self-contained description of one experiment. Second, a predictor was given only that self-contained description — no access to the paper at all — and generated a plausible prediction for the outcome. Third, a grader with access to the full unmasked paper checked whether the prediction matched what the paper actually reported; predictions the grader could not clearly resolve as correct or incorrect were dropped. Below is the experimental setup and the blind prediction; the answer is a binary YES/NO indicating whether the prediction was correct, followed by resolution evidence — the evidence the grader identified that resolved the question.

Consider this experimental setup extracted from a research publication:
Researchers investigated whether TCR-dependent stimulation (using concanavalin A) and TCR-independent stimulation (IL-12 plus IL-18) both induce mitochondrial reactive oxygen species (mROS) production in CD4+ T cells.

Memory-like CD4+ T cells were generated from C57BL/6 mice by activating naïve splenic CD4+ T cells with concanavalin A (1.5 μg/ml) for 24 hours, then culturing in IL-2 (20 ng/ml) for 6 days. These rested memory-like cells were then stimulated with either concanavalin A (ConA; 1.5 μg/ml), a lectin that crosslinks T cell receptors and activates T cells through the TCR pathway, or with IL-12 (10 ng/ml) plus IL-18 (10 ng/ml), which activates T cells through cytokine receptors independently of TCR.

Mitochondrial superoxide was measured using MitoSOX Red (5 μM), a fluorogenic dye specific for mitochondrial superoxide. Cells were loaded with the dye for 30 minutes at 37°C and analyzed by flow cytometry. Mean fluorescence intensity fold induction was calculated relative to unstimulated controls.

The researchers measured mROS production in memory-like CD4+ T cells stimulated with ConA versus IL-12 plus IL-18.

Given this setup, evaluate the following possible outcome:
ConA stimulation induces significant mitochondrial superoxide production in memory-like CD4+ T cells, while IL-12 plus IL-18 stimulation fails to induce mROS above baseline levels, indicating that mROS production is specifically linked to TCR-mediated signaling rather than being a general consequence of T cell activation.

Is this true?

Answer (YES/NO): NO